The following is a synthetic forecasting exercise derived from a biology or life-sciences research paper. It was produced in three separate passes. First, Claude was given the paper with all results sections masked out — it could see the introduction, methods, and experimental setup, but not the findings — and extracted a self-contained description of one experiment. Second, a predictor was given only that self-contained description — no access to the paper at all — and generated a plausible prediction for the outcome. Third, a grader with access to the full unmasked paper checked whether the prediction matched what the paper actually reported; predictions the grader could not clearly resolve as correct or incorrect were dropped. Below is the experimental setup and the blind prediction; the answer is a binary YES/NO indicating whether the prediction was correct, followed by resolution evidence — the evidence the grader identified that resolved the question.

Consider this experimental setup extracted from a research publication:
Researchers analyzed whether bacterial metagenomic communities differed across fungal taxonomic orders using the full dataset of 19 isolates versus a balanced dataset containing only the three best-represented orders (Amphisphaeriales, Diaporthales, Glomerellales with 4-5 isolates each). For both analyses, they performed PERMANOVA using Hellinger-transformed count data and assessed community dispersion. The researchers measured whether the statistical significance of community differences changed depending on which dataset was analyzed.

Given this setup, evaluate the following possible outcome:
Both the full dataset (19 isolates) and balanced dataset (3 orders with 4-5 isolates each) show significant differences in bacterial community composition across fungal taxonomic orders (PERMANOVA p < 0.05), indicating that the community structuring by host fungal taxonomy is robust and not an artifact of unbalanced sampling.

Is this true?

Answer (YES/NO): NO